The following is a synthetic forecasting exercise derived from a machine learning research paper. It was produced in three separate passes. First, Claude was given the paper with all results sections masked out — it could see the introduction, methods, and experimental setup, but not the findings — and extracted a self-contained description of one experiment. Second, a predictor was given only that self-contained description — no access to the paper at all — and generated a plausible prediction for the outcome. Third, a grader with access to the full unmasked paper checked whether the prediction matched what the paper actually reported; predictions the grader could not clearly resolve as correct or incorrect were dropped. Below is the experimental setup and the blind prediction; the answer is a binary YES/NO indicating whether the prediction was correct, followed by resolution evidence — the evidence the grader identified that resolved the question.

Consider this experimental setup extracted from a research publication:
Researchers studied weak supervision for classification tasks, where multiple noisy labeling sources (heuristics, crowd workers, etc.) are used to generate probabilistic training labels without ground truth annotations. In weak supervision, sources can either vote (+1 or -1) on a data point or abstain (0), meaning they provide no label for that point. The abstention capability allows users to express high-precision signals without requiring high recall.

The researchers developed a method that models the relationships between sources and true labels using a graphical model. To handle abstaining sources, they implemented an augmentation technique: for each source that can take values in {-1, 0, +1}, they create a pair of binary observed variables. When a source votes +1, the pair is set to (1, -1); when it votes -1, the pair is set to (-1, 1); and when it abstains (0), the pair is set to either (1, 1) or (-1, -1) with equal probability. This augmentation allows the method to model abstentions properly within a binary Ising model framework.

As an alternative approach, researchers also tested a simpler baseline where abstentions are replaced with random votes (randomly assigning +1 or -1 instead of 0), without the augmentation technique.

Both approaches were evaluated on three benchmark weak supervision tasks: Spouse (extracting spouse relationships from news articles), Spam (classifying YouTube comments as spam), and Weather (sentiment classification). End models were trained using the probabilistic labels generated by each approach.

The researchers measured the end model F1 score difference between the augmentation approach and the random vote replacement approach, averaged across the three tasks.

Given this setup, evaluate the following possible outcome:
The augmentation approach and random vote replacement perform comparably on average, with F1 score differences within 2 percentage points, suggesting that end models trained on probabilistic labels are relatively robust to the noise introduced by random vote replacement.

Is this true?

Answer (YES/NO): NO